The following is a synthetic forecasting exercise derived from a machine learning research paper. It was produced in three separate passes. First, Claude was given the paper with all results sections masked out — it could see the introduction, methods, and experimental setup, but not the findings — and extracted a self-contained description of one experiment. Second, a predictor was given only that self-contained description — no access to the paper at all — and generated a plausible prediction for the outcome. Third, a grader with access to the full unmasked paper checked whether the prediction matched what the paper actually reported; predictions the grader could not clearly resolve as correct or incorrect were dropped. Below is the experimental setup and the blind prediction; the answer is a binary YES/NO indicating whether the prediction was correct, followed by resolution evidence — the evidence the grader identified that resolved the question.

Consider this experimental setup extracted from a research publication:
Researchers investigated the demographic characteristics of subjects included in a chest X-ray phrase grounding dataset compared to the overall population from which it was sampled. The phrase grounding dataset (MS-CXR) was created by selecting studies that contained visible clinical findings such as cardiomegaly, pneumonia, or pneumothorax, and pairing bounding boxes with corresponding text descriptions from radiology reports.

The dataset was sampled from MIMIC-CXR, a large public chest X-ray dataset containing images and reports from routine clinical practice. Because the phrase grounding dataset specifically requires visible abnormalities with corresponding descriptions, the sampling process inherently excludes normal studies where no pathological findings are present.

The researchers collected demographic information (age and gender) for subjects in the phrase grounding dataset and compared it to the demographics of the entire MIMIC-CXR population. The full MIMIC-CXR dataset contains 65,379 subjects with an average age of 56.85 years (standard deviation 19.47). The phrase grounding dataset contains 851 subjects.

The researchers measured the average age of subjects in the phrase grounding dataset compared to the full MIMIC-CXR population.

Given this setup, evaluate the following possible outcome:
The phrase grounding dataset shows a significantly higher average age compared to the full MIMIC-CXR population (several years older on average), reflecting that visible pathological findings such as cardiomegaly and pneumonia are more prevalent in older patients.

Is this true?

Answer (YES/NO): YES